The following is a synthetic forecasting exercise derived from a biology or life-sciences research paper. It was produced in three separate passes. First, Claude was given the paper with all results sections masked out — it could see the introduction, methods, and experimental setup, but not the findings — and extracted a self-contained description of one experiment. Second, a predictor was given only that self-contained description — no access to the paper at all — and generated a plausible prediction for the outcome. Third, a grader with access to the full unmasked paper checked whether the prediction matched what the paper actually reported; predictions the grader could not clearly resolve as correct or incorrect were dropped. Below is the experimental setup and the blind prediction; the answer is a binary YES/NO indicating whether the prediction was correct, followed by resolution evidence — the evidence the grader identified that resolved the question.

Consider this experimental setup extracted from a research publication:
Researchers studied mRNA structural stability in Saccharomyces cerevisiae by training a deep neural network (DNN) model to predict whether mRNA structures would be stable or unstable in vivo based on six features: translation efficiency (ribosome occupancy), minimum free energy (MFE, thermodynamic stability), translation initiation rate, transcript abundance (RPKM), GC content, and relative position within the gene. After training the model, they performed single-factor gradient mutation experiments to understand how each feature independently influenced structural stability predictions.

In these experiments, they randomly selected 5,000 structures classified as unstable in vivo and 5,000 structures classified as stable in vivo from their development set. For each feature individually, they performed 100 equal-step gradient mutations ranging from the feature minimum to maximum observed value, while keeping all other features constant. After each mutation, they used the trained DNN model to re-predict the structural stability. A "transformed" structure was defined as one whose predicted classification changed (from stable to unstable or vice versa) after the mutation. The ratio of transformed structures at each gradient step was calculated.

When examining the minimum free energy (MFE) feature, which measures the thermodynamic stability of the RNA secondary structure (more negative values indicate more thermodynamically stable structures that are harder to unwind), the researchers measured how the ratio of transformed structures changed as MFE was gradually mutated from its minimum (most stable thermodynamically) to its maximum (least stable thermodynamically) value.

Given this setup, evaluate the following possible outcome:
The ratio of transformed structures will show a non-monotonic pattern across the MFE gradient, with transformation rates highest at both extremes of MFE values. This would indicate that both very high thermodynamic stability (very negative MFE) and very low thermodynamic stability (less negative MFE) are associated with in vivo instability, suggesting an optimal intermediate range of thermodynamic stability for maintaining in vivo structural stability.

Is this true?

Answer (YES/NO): NO